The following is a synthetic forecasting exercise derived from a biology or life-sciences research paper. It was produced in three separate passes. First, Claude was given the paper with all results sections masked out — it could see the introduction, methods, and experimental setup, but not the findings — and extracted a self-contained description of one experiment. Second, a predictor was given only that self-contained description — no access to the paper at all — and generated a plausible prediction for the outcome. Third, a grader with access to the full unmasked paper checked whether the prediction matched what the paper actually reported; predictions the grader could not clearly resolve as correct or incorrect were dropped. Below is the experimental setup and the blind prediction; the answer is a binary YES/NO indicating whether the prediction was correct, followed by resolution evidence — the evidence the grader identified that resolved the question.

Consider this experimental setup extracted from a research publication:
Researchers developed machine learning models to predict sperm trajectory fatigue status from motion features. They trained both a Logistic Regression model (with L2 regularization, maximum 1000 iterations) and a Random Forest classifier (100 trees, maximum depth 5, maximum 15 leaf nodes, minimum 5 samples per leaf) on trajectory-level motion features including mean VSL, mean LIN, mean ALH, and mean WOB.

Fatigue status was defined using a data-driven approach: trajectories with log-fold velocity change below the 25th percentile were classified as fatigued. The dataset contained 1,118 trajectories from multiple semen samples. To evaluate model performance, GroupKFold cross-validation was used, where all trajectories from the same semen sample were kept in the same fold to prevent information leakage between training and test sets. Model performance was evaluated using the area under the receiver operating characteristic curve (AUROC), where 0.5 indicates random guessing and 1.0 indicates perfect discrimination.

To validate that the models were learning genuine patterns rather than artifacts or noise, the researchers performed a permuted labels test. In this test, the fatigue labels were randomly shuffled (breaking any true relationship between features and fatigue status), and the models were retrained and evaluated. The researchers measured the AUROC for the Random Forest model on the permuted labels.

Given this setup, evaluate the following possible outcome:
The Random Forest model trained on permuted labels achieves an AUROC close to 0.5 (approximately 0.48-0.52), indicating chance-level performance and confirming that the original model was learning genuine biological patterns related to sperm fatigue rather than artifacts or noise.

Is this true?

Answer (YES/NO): YES